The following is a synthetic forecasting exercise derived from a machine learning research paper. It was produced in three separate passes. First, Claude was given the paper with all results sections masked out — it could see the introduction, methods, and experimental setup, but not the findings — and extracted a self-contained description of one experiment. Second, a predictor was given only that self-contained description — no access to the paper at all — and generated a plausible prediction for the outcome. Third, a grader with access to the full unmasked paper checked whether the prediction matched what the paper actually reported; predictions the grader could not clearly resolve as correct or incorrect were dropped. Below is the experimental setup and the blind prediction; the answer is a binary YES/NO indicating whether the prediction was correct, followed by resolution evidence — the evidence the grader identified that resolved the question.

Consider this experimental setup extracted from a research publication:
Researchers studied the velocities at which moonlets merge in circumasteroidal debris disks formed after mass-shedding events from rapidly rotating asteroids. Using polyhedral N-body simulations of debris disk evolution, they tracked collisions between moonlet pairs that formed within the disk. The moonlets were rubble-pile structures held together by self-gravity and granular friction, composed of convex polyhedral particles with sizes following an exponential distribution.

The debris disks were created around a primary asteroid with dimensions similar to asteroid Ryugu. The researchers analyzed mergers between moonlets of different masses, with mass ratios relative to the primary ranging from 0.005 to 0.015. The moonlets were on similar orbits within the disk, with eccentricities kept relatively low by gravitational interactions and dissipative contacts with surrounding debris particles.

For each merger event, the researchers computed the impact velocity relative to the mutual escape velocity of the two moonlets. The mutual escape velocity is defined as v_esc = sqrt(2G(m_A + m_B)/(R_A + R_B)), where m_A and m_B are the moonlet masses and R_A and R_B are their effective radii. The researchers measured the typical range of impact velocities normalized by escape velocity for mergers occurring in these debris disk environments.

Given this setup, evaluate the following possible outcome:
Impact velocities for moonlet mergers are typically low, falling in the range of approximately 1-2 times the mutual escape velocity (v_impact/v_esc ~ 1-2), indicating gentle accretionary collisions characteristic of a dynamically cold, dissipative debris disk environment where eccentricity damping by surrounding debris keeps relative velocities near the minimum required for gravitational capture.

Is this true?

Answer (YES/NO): NO